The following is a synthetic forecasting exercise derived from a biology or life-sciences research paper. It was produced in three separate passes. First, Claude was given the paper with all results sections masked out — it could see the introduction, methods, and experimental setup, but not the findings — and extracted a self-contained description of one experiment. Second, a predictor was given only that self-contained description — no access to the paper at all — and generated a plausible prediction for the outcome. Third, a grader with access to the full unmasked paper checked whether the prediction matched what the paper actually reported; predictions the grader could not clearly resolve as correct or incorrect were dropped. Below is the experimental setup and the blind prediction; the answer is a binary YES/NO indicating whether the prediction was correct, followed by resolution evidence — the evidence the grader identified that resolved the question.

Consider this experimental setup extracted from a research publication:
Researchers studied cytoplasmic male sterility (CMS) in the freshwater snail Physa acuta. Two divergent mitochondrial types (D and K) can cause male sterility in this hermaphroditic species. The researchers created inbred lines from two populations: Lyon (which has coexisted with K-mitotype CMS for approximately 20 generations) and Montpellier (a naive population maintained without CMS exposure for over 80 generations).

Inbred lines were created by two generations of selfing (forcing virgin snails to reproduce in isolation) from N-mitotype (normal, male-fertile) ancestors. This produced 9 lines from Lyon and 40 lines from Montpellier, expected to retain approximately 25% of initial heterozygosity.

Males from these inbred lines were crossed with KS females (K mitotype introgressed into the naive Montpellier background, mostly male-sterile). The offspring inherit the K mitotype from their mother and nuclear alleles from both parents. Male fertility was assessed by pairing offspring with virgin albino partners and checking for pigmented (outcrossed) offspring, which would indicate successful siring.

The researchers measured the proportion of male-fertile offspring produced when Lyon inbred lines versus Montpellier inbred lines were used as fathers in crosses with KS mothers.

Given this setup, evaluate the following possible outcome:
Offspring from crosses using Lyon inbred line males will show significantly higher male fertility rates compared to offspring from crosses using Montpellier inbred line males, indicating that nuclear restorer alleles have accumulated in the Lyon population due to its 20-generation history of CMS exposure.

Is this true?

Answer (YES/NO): YES